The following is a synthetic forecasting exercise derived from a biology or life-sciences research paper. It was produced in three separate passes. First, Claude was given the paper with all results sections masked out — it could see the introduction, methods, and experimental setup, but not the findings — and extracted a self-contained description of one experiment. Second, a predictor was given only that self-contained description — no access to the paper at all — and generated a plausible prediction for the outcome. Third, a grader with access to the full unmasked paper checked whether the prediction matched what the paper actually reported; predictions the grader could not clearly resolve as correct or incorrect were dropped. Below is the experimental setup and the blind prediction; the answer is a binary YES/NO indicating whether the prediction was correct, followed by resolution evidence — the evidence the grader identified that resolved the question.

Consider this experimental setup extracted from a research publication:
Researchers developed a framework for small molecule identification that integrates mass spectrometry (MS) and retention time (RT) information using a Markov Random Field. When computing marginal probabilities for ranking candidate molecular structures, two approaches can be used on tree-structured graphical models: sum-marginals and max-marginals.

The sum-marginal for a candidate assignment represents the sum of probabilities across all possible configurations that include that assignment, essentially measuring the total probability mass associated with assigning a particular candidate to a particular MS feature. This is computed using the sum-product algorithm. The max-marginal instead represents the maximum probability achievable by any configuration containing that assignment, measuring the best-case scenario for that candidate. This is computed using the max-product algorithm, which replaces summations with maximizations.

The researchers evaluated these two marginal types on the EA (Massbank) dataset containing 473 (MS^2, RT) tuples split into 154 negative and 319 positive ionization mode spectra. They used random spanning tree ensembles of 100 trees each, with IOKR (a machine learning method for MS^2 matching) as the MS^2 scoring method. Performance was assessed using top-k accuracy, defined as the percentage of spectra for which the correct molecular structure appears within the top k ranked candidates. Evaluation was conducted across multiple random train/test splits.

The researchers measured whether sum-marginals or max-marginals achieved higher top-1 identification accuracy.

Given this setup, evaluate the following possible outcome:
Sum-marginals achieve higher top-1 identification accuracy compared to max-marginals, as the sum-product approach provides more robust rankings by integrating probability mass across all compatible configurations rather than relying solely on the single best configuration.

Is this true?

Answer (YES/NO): NO